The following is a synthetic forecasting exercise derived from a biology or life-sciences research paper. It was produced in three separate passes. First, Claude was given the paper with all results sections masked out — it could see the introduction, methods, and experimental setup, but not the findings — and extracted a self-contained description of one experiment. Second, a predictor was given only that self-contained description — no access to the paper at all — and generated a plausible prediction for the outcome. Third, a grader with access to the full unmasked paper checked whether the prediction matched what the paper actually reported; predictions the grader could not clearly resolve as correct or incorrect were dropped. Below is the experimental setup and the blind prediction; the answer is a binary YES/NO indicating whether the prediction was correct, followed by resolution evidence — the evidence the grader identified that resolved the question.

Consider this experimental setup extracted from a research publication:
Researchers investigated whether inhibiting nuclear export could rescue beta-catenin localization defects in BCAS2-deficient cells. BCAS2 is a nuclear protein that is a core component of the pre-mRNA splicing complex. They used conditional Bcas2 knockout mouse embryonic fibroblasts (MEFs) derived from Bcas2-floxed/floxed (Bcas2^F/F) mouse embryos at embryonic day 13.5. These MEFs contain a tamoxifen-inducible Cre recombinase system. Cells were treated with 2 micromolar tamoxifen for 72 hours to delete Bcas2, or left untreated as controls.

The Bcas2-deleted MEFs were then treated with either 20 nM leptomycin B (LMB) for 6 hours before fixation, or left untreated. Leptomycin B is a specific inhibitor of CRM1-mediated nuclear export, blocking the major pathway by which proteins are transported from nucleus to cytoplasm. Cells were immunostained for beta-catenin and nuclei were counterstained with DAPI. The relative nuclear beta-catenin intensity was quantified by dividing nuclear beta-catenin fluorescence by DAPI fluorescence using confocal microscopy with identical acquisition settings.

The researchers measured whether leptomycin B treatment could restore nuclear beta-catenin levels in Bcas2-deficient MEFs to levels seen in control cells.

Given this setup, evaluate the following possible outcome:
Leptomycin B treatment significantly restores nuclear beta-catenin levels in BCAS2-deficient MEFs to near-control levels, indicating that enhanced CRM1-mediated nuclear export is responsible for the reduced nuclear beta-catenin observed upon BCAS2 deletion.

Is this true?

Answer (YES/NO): YES